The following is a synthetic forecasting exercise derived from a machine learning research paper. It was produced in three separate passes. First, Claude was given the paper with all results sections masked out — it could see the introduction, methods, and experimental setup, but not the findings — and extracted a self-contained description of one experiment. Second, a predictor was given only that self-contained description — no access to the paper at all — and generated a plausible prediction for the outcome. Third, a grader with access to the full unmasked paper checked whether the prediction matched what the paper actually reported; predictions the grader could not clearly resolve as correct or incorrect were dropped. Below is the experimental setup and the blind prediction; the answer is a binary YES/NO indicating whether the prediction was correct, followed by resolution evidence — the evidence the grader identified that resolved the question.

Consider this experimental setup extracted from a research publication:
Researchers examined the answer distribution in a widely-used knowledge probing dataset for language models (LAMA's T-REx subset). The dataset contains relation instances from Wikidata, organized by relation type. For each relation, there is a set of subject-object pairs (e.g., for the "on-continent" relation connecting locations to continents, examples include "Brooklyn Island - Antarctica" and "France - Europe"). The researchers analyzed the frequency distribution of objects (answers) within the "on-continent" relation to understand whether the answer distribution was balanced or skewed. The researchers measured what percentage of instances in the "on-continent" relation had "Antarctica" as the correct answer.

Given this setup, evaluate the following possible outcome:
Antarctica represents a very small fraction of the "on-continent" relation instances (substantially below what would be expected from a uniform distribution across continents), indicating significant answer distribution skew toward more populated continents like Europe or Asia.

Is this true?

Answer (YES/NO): NO